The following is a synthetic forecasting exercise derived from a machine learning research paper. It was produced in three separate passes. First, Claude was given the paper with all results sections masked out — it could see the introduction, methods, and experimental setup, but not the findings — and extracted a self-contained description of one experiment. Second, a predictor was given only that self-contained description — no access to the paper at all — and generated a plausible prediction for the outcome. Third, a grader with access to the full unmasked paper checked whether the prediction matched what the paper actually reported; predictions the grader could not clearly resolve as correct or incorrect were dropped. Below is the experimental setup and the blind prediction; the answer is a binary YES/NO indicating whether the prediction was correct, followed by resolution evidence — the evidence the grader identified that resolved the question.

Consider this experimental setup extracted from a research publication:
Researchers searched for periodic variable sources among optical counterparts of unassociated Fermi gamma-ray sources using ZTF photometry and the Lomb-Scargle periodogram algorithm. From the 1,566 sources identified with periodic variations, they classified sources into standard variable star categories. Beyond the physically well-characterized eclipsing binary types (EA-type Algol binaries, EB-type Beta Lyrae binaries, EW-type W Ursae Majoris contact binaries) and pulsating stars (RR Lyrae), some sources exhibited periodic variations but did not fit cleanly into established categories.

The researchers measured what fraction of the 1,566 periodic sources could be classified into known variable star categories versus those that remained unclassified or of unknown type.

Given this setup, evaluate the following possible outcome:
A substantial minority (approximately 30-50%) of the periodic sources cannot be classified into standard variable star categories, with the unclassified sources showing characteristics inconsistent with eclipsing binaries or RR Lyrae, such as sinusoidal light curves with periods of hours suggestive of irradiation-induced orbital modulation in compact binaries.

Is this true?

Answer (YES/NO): NO